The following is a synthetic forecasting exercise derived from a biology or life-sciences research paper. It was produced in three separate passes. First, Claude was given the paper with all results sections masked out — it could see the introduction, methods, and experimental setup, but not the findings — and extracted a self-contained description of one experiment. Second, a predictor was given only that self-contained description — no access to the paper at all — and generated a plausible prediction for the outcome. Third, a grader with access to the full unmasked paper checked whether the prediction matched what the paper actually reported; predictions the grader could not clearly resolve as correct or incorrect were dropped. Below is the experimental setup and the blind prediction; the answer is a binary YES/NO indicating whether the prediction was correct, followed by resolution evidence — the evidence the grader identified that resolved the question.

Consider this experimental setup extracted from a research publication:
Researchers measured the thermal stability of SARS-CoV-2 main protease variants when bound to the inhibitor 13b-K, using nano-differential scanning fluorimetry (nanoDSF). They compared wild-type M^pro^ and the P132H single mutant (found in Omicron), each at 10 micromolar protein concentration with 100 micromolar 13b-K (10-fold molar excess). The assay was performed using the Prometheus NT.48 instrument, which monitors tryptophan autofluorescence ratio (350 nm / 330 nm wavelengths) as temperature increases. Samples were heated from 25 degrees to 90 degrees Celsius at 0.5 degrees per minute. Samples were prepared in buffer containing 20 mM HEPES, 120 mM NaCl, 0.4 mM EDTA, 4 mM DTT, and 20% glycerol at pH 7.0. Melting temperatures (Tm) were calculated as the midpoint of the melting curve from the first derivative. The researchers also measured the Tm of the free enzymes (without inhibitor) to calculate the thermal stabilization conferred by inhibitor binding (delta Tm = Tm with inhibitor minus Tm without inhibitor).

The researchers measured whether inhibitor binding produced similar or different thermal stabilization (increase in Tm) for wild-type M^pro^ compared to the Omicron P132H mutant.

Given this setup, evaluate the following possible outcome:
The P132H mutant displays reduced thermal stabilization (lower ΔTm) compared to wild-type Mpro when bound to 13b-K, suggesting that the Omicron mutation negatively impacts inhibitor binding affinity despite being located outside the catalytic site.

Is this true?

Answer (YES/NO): NO